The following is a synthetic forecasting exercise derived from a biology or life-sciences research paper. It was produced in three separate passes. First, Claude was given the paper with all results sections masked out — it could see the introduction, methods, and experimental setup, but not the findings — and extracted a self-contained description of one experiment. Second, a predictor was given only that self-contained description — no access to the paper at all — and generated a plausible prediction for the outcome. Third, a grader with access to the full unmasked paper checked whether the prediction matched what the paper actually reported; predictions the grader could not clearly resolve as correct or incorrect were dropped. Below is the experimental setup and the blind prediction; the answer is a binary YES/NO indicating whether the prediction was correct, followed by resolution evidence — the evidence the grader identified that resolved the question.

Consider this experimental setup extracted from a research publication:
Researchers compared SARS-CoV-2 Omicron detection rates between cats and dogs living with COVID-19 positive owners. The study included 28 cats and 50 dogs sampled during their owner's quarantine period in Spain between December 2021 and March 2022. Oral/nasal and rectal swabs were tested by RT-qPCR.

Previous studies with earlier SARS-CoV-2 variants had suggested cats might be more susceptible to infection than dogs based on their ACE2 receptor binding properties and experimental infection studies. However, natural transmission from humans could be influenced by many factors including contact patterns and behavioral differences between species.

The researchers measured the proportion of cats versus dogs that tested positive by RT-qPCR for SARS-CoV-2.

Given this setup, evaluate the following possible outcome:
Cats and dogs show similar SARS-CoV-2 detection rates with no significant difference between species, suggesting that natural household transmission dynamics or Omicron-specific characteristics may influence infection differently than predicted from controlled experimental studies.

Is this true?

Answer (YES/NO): NO